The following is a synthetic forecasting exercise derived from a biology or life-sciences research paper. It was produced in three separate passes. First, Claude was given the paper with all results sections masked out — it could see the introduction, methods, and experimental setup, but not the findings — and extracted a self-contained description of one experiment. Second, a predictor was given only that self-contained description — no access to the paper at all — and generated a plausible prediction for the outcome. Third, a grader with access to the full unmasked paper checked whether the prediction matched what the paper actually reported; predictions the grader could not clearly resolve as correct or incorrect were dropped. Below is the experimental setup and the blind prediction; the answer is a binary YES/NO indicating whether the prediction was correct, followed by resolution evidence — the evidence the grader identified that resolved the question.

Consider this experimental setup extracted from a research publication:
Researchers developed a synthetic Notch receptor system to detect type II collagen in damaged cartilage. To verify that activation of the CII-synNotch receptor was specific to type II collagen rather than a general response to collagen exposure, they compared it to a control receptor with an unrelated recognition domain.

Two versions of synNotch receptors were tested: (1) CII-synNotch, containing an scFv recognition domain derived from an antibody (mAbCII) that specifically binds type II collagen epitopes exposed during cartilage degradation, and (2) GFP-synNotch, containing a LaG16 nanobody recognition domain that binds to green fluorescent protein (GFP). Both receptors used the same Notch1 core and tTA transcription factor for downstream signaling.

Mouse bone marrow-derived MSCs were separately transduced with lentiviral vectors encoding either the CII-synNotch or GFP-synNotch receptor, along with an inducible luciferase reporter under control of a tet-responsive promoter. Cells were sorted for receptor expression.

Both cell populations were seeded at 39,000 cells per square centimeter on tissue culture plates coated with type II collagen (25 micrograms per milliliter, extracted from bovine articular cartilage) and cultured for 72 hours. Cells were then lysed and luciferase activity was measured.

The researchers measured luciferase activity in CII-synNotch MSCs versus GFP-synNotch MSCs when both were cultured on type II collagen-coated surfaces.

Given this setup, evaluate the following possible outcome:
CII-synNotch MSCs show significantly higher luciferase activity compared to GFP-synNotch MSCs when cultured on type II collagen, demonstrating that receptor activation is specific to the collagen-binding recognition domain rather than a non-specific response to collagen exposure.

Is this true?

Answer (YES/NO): YES